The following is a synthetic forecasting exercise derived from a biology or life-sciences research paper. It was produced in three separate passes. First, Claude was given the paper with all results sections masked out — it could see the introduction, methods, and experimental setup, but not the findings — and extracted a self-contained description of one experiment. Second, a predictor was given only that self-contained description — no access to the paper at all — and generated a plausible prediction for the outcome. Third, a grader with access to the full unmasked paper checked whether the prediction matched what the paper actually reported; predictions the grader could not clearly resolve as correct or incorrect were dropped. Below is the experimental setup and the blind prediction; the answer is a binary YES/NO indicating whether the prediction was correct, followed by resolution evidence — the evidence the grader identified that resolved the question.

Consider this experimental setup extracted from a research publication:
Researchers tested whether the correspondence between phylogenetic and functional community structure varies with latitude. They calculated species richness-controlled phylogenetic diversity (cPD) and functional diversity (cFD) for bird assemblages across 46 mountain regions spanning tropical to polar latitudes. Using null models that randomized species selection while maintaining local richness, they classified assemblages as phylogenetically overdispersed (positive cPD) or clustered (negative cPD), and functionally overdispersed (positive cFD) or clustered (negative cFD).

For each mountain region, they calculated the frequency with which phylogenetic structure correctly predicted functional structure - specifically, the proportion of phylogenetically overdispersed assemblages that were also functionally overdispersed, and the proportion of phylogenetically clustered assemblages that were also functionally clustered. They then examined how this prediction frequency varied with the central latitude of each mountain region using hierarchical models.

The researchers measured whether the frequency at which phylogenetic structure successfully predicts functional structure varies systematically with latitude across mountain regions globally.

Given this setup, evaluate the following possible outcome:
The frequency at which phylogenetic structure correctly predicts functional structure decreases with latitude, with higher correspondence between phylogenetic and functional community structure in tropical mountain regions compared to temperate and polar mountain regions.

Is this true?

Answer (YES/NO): NO